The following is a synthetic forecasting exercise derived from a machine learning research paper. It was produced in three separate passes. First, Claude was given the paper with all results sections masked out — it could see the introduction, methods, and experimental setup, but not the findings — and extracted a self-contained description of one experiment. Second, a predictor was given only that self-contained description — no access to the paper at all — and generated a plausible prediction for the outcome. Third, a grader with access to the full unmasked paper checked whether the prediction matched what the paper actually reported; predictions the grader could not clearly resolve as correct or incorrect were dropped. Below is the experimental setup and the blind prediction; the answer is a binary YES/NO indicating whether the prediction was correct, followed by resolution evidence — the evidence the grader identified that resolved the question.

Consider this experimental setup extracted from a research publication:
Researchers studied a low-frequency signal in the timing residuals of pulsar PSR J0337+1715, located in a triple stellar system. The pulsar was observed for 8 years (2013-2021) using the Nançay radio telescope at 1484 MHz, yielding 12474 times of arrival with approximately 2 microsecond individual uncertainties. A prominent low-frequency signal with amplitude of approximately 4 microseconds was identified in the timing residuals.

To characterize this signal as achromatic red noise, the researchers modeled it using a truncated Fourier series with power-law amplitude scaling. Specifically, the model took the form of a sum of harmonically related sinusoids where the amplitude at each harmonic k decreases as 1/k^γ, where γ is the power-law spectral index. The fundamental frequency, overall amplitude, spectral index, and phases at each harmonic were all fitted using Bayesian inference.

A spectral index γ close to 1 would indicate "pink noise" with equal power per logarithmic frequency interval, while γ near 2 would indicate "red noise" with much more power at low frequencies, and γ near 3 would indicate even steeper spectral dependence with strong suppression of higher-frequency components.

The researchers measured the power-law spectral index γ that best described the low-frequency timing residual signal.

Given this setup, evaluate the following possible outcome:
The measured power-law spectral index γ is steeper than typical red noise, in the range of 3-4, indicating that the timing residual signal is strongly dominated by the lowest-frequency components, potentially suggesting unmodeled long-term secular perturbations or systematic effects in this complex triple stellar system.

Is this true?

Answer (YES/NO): NO